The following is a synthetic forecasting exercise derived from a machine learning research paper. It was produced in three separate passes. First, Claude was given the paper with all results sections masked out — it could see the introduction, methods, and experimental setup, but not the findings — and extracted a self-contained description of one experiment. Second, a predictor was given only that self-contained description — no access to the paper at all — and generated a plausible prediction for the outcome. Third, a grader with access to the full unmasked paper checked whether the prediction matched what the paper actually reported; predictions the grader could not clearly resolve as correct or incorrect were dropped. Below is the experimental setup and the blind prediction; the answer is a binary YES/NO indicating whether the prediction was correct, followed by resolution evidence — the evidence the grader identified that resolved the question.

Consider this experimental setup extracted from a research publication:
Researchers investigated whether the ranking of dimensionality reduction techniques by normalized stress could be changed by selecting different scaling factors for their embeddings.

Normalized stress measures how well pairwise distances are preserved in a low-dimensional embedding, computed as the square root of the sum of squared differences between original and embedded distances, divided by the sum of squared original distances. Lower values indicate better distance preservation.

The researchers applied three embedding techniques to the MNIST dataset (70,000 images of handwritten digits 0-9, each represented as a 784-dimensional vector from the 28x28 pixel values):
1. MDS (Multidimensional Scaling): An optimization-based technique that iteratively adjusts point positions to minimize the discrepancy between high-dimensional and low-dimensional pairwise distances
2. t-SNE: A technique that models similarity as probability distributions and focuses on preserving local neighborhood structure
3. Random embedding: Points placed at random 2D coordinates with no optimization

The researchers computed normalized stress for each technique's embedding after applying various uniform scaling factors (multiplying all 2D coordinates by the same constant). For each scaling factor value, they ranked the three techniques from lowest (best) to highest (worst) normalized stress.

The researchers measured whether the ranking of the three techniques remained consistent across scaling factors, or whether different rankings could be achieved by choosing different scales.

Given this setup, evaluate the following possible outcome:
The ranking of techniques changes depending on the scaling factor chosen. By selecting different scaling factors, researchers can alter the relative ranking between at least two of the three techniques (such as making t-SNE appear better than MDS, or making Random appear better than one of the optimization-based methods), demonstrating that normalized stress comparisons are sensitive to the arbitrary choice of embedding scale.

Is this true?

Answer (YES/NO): YES